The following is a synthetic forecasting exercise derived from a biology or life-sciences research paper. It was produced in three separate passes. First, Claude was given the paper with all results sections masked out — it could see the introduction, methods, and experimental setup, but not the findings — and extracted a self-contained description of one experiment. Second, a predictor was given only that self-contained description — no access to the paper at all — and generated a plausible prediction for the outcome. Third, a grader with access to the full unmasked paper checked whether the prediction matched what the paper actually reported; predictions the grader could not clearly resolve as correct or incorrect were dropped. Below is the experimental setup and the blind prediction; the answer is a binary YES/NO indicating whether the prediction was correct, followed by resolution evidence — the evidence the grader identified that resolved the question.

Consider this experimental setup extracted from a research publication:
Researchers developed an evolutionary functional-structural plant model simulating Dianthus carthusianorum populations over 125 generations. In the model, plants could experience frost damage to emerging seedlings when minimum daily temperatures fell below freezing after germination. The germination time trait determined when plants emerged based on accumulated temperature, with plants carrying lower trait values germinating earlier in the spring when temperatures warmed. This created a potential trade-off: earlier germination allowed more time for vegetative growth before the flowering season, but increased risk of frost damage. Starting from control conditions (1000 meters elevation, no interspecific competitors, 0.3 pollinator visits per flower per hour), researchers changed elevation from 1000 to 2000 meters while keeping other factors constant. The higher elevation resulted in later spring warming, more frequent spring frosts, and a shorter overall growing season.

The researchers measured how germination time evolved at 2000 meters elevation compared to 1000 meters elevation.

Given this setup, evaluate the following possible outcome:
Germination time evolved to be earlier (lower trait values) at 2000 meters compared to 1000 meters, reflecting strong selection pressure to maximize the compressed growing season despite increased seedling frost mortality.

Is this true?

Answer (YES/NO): NO